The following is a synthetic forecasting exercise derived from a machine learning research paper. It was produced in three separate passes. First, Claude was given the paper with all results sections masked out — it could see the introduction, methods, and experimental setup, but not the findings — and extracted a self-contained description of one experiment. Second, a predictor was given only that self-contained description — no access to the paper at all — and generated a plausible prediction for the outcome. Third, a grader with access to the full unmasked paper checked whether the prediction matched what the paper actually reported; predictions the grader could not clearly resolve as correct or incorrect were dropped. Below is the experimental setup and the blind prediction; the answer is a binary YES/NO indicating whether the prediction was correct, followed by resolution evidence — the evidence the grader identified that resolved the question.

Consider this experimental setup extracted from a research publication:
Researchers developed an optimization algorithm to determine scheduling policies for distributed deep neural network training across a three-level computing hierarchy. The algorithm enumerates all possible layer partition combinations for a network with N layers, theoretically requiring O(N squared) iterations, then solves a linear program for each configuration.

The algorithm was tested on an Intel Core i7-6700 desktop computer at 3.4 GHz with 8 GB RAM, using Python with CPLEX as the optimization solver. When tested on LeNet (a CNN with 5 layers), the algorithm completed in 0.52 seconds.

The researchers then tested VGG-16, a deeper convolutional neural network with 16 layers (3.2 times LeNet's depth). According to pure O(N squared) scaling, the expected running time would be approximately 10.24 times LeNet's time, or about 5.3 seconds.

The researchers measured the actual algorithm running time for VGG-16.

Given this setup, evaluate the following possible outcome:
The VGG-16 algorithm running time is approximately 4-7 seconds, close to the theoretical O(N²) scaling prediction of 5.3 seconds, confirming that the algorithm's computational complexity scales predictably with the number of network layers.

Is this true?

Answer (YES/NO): NO